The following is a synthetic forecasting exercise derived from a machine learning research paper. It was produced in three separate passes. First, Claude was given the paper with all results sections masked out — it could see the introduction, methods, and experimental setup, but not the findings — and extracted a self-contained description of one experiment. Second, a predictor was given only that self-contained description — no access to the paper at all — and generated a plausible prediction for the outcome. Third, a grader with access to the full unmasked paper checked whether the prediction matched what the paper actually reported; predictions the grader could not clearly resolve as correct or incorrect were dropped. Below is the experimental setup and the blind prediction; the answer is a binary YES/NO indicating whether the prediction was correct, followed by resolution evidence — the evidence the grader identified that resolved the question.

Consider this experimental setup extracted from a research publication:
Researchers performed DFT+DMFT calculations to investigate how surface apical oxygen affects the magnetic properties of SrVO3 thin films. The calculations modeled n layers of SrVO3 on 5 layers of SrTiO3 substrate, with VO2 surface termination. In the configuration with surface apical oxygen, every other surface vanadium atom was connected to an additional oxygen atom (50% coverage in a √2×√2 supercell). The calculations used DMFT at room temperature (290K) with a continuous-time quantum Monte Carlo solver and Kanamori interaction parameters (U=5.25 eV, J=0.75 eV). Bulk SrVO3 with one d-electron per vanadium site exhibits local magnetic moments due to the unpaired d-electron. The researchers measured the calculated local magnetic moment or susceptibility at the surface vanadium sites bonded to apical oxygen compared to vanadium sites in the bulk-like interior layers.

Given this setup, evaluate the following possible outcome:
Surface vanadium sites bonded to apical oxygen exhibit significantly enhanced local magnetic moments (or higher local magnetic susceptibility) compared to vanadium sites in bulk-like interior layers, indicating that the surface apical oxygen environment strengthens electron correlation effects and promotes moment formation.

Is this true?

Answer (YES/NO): NO